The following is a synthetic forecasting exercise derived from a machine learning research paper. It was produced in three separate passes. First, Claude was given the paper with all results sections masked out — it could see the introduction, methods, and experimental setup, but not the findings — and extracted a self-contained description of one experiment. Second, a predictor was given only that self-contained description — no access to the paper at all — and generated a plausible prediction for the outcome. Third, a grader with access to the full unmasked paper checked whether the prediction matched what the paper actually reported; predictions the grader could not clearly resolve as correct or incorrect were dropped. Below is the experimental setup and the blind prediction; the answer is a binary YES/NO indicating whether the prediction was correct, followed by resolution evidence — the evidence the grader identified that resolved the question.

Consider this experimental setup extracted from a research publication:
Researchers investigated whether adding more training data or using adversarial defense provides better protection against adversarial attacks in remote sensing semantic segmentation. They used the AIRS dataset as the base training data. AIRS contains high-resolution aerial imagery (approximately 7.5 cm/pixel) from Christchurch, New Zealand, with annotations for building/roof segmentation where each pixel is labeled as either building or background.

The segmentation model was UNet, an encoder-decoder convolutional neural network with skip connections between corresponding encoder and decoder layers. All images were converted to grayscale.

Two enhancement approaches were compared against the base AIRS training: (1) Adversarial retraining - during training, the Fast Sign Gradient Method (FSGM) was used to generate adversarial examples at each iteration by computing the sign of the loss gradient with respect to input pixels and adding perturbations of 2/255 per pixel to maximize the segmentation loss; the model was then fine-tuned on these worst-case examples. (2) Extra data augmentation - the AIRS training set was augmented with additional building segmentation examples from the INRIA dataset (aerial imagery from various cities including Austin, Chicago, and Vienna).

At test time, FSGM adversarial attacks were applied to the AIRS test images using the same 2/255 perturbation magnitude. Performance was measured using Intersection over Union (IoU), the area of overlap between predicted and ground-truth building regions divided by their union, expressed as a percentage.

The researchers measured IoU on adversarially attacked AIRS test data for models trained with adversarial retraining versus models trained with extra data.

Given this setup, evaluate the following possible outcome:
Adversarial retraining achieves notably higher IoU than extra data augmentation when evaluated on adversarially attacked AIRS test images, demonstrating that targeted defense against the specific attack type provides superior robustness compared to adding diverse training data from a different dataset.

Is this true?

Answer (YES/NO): NO